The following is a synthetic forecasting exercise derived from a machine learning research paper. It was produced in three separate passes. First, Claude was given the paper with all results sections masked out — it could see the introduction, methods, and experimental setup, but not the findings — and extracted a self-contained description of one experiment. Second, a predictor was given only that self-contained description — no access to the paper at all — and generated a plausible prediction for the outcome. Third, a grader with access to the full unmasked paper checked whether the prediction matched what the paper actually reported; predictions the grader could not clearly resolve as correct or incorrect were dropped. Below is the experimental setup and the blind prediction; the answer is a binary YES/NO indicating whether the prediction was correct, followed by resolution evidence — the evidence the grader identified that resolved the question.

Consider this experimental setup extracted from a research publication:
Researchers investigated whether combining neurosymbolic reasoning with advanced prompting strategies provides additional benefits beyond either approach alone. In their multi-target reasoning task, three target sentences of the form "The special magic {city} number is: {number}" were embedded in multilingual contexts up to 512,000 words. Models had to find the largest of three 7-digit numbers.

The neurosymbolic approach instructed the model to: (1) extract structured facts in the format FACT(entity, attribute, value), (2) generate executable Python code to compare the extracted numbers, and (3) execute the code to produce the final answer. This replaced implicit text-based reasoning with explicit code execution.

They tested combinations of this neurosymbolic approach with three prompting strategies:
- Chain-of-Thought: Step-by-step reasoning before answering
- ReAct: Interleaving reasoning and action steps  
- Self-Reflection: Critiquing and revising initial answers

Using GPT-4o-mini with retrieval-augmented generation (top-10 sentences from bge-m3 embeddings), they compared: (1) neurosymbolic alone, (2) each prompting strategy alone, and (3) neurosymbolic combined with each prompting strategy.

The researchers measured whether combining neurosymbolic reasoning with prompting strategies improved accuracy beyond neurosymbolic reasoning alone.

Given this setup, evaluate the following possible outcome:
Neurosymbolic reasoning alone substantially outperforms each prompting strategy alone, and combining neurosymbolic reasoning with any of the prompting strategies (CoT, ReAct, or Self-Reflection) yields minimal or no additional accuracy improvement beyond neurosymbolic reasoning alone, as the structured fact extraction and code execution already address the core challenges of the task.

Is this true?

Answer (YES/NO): NO